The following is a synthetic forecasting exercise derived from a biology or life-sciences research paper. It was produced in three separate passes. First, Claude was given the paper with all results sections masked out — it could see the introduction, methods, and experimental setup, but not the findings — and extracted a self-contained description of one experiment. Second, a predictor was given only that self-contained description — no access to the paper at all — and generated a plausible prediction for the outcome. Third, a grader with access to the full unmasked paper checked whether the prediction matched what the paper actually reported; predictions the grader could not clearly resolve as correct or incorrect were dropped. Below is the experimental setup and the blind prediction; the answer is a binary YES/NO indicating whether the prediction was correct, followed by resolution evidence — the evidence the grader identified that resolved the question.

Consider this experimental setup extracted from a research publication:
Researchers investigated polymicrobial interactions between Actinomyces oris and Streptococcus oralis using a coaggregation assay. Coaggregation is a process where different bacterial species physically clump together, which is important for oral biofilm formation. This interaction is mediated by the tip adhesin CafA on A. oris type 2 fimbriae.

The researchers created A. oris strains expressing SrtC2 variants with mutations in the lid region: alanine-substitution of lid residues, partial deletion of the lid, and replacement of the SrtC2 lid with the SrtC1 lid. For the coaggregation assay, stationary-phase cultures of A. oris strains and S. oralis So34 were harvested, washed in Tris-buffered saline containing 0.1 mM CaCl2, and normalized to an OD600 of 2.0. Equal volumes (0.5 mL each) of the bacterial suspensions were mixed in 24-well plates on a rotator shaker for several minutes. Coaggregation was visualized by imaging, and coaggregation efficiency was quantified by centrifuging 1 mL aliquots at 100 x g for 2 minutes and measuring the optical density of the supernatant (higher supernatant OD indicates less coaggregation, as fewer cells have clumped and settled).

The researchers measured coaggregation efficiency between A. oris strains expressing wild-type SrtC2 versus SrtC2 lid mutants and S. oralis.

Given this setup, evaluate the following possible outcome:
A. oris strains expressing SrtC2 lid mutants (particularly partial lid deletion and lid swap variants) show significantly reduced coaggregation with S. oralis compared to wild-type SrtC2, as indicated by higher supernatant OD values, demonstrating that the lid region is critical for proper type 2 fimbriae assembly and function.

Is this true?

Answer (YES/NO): NO